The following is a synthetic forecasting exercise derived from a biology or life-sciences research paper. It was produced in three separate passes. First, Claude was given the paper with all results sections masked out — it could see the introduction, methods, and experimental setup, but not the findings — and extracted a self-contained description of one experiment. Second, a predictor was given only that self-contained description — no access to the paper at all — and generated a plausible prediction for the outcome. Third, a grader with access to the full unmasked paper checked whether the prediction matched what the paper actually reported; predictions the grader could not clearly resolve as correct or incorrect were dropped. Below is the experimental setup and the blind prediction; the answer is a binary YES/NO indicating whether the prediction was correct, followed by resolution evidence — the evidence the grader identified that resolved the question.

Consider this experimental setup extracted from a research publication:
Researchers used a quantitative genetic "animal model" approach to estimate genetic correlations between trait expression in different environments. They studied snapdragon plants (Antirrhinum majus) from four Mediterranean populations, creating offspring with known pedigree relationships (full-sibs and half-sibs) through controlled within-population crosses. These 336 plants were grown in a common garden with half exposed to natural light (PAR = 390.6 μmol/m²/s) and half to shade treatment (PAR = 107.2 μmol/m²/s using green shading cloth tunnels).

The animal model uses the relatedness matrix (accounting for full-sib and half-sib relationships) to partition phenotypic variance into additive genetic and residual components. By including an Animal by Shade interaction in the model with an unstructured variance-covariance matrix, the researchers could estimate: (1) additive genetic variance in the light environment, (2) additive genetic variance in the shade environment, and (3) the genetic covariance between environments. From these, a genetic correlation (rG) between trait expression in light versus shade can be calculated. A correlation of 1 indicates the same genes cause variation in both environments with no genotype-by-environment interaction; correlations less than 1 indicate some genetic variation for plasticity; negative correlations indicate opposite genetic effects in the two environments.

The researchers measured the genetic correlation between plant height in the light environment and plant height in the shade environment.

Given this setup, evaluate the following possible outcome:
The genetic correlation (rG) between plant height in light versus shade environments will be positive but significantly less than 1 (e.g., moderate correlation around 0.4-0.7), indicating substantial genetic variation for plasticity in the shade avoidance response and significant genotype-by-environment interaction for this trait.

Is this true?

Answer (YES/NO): NO